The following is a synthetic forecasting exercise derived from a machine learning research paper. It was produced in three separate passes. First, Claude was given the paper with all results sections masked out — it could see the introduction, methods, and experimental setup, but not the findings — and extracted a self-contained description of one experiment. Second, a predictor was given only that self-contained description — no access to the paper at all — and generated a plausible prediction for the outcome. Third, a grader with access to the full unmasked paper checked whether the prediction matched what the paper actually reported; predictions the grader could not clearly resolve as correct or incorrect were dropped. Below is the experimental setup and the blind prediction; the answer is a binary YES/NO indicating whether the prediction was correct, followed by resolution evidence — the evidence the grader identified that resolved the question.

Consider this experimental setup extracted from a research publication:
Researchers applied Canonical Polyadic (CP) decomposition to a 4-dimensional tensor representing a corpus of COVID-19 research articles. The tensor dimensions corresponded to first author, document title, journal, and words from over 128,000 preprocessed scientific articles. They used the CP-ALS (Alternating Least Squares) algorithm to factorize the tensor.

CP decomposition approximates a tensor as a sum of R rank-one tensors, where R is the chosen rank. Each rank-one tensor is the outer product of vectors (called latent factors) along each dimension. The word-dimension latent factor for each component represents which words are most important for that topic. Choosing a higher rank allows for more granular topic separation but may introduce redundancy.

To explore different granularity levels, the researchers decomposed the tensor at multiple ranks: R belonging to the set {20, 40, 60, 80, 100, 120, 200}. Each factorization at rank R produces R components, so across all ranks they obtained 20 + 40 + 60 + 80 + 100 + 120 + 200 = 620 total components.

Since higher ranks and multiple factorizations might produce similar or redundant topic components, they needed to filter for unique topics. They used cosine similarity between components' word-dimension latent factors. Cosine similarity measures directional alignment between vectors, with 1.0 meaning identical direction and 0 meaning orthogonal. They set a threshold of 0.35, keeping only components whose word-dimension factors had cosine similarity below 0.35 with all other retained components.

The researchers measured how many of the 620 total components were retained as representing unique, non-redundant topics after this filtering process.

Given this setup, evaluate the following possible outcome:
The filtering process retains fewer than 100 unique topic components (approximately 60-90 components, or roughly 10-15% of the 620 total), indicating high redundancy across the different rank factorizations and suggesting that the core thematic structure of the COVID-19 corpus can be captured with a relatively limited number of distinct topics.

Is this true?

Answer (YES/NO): YES